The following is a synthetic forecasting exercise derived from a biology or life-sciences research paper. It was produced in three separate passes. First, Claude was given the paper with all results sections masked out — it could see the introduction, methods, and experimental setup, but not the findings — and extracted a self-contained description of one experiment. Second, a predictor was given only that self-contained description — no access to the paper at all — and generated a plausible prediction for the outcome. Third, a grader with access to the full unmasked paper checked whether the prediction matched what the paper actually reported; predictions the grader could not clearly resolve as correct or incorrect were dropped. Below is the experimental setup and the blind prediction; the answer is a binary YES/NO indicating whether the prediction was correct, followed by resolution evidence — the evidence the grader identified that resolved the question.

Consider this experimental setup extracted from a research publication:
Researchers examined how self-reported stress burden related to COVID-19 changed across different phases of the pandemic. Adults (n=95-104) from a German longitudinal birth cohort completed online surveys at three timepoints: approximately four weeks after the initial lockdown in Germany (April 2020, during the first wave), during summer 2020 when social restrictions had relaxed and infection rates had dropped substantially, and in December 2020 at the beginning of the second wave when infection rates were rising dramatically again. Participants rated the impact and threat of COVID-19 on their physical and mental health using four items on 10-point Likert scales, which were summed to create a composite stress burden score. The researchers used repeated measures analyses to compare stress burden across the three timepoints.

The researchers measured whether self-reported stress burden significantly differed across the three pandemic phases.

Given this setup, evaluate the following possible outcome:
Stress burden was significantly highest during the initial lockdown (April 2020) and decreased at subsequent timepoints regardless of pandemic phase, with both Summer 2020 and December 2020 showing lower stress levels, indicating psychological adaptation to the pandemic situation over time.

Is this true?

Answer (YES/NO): NO